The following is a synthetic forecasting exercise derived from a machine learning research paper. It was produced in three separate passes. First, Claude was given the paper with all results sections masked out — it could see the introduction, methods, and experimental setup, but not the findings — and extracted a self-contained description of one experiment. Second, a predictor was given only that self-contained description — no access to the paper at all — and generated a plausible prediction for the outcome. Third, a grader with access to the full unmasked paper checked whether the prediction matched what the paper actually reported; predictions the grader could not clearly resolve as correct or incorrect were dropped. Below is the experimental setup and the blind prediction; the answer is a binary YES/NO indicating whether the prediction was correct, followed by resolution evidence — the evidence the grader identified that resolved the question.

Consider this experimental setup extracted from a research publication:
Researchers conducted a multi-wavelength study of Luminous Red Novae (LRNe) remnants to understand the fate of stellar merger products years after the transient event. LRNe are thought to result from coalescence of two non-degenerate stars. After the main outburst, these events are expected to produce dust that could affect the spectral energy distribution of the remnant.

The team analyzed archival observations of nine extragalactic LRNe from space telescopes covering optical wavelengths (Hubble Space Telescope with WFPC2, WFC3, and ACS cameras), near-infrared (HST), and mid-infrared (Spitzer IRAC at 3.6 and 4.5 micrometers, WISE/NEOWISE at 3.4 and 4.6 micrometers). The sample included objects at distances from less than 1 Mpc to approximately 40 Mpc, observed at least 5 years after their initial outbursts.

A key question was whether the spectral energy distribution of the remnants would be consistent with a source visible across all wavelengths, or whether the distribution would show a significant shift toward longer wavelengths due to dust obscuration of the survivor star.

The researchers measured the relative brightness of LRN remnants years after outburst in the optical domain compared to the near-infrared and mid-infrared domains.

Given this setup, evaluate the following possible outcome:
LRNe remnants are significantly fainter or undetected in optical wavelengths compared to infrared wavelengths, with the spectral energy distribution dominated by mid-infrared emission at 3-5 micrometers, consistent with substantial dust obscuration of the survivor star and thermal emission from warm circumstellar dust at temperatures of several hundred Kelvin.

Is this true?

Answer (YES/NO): YES